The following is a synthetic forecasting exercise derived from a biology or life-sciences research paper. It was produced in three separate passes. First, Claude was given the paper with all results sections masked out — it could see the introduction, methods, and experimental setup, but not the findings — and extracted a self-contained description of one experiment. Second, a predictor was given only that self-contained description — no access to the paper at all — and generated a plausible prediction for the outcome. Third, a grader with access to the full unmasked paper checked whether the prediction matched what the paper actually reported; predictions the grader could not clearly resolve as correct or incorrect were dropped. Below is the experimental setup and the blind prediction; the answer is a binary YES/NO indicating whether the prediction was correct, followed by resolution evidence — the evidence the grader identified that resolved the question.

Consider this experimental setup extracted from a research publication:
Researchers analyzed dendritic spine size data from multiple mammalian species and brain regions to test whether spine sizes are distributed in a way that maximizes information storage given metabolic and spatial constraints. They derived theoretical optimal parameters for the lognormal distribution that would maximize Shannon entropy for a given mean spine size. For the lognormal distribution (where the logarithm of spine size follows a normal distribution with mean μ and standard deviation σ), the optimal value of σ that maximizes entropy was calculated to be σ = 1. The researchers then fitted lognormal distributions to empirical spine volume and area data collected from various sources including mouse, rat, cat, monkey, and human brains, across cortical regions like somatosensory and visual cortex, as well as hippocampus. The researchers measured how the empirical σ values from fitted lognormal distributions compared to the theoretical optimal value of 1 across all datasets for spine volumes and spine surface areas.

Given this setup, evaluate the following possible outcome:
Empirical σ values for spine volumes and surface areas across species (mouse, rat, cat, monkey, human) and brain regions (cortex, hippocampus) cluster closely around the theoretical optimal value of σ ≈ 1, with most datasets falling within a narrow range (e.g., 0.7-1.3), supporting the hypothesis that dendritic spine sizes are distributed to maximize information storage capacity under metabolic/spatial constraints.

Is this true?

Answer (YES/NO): YES